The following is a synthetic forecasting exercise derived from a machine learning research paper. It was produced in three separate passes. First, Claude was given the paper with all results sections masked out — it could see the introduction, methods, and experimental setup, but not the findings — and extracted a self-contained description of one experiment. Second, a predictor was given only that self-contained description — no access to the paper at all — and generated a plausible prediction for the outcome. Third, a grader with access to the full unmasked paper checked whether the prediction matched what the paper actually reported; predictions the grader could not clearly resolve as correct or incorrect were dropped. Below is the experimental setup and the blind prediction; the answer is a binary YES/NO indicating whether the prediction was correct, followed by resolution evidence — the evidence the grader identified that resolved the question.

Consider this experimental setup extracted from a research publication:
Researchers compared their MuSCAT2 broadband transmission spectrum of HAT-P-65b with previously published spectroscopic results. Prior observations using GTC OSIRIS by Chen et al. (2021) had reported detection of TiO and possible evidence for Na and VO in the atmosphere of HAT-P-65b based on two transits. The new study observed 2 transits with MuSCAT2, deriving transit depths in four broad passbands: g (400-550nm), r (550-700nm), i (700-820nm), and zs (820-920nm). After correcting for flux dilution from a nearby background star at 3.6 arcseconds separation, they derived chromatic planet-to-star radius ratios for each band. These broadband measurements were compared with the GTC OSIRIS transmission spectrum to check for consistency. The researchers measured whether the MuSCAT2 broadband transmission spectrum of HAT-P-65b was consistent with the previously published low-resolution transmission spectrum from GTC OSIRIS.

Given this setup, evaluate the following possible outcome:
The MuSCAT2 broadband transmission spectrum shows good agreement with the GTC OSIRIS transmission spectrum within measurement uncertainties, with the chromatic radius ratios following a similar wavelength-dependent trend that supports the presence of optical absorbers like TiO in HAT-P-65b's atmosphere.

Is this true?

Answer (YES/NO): NO